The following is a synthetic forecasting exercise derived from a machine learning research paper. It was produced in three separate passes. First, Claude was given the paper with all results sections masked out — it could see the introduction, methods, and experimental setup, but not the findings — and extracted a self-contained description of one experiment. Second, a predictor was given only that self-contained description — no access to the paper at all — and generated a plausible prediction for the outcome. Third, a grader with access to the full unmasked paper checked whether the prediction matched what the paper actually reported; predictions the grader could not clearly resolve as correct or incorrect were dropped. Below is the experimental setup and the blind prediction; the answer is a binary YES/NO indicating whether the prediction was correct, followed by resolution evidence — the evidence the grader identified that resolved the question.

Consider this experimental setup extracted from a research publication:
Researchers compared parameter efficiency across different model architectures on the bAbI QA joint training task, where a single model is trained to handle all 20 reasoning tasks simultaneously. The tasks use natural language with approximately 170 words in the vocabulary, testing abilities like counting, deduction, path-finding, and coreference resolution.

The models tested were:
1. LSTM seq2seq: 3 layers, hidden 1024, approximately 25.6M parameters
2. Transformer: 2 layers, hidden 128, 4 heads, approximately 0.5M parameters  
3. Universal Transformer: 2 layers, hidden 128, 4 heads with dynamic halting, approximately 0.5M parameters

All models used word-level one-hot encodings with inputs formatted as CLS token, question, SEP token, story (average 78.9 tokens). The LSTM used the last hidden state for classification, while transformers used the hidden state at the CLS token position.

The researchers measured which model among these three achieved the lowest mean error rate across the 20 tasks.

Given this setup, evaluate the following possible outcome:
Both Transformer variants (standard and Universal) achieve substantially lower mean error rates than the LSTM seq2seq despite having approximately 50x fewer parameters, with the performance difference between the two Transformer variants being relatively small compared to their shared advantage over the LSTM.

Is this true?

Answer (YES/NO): NO